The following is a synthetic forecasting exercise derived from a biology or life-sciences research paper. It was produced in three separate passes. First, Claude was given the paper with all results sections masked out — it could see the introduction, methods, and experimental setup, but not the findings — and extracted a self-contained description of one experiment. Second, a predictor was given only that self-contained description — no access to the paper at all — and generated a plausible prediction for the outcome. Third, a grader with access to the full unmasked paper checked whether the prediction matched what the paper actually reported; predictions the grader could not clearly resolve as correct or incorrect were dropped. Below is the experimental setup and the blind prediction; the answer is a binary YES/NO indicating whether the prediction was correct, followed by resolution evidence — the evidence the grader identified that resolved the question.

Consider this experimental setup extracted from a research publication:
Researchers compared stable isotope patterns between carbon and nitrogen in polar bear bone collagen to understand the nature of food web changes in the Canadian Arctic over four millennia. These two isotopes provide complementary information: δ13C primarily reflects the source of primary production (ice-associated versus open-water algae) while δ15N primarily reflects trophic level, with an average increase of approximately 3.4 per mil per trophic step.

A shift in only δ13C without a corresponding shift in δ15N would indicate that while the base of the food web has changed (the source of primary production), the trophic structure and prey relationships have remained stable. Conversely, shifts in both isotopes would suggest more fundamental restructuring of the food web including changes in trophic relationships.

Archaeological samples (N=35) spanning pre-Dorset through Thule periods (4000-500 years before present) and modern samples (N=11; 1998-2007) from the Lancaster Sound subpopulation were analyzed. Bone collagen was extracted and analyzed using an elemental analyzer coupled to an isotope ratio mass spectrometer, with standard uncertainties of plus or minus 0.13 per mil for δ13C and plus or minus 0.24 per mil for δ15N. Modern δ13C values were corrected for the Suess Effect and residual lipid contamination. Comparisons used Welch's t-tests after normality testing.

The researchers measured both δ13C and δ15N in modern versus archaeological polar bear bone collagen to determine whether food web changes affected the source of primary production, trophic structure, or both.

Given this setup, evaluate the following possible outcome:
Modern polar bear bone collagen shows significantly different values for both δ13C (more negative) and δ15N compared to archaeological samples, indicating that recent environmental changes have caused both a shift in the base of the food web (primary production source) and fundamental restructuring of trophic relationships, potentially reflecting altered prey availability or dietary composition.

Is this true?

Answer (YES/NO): NO